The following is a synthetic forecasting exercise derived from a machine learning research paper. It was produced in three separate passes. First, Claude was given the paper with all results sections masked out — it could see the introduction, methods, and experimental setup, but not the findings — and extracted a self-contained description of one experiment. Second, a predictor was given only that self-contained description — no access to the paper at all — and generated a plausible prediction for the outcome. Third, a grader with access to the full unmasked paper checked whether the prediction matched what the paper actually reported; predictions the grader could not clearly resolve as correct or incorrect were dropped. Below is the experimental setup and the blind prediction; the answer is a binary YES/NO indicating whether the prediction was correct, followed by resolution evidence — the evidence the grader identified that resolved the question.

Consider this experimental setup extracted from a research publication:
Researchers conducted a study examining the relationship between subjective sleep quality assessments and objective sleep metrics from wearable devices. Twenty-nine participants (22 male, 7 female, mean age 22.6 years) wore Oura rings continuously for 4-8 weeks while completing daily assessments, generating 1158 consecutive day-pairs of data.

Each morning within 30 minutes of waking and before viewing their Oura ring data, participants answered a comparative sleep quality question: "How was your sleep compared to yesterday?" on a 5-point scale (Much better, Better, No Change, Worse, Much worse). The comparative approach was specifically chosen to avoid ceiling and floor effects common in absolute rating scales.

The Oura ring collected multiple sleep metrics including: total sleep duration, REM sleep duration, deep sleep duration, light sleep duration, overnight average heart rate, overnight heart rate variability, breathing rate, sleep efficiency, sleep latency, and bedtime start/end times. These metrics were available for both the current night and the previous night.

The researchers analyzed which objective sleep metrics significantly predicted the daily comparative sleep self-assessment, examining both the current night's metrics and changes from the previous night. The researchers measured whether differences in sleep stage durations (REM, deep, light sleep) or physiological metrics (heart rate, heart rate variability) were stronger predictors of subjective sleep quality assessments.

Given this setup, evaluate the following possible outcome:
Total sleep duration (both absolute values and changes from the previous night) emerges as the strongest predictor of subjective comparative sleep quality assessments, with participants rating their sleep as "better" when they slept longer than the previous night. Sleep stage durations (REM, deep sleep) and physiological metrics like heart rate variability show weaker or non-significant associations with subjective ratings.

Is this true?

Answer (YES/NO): NO